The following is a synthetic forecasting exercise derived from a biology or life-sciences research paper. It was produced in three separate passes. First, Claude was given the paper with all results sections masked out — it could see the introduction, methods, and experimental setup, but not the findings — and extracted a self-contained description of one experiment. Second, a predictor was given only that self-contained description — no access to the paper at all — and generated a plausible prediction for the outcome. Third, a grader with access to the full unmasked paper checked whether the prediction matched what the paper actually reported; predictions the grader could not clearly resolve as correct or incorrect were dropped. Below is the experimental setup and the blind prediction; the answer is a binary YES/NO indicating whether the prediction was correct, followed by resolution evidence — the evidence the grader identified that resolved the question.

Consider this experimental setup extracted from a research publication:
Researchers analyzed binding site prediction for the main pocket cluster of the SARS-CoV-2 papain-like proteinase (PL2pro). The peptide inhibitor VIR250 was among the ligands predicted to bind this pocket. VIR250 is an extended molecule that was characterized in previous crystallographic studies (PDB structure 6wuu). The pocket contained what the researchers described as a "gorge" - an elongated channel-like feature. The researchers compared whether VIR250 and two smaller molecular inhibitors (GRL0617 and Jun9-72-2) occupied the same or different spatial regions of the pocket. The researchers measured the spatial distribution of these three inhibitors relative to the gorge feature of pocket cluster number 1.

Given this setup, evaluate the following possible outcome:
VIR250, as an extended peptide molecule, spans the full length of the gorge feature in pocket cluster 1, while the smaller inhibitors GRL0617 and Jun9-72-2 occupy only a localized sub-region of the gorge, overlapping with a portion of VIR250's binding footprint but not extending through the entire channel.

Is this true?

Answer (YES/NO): YES